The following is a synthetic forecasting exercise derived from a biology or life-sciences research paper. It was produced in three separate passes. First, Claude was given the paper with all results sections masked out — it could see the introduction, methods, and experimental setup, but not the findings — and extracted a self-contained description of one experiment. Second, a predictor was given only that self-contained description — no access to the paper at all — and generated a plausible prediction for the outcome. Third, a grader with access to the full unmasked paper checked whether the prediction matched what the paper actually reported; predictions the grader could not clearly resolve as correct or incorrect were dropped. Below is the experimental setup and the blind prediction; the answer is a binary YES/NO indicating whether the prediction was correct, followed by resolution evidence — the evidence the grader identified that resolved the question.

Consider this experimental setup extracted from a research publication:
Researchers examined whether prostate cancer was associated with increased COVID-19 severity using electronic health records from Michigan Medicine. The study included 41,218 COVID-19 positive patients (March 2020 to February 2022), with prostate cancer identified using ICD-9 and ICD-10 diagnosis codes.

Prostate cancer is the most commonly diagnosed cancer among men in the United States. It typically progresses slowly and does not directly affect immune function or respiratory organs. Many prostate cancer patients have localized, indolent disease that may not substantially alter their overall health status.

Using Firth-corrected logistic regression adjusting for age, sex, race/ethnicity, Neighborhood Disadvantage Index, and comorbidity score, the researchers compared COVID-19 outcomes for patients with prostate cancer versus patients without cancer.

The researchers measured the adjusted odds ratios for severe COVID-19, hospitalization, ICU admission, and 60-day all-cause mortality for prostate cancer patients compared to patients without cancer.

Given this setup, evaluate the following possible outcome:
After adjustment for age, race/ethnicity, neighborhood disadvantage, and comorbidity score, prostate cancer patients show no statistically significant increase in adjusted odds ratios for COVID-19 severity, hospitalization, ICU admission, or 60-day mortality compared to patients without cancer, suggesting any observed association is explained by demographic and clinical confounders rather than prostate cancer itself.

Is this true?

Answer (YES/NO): NO